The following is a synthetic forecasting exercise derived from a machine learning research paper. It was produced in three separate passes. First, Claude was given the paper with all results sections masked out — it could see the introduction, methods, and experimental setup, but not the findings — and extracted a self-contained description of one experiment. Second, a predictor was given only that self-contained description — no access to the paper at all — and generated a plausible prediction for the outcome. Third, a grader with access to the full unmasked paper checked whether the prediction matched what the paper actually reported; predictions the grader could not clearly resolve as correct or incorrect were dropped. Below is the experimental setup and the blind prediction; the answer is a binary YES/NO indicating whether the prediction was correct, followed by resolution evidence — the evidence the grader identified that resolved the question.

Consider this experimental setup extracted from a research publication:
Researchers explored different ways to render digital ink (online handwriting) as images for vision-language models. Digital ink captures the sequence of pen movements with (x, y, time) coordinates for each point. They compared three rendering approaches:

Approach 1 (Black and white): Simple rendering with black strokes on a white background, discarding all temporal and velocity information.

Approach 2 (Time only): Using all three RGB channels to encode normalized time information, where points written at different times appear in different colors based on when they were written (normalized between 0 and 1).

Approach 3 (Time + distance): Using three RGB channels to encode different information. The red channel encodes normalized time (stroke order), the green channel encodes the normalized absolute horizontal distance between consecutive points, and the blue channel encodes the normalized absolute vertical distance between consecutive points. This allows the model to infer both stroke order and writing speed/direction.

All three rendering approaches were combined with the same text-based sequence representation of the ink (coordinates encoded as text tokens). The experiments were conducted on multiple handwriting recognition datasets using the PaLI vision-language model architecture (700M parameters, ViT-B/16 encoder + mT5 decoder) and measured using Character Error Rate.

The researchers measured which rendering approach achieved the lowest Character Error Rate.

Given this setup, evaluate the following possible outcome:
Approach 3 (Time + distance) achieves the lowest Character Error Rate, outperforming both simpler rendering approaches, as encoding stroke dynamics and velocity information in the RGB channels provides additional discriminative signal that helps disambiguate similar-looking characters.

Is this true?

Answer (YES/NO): YES